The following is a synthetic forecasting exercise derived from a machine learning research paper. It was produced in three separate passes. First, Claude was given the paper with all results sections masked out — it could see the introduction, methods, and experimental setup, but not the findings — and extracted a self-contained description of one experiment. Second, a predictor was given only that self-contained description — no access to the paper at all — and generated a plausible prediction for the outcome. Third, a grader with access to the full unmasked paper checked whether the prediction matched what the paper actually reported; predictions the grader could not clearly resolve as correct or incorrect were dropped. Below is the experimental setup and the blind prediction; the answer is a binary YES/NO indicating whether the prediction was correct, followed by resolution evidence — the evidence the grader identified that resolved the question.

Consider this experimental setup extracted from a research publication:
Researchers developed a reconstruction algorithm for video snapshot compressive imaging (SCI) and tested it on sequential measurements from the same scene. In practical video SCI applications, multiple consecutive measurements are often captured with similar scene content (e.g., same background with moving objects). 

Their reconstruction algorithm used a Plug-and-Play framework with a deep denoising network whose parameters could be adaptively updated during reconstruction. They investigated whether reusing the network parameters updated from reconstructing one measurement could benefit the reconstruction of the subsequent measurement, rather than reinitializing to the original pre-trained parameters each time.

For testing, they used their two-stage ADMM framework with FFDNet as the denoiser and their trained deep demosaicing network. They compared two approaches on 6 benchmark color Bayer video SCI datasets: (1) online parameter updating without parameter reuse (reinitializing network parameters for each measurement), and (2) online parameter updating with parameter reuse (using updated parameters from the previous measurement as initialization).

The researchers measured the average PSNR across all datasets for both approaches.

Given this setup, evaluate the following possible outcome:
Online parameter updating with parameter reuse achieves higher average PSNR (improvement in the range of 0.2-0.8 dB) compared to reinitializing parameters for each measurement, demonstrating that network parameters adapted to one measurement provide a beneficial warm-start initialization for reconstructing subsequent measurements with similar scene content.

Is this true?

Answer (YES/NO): NO